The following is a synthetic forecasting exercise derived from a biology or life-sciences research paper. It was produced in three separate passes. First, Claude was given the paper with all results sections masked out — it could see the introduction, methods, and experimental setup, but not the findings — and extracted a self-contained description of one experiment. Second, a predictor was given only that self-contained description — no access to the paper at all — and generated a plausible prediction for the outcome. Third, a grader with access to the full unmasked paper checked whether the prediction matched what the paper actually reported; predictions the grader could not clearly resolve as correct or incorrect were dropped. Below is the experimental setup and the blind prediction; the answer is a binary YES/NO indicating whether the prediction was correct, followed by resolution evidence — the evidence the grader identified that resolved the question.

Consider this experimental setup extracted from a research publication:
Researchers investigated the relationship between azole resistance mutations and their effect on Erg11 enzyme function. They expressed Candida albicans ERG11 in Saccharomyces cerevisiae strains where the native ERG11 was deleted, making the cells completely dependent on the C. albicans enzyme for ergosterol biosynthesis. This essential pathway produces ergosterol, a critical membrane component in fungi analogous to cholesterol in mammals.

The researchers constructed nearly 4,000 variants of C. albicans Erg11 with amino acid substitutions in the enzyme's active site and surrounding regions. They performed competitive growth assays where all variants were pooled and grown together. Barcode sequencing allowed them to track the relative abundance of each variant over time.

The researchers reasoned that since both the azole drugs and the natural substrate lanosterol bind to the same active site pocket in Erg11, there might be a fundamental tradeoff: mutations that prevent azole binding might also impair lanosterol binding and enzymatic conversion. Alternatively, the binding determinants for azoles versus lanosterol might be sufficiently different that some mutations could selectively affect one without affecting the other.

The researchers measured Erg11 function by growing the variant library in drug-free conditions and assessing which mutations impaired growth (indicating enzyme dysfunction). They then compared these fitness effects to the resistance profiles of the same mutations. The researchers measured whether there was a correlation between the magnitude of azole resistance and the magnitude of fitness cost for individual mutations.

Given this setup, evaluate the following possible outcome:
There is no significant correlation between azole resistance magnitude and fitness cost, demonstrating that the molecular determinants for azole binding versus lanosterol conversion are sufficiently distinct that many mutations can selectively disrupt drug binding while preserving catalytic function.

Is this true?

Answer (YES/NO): YES